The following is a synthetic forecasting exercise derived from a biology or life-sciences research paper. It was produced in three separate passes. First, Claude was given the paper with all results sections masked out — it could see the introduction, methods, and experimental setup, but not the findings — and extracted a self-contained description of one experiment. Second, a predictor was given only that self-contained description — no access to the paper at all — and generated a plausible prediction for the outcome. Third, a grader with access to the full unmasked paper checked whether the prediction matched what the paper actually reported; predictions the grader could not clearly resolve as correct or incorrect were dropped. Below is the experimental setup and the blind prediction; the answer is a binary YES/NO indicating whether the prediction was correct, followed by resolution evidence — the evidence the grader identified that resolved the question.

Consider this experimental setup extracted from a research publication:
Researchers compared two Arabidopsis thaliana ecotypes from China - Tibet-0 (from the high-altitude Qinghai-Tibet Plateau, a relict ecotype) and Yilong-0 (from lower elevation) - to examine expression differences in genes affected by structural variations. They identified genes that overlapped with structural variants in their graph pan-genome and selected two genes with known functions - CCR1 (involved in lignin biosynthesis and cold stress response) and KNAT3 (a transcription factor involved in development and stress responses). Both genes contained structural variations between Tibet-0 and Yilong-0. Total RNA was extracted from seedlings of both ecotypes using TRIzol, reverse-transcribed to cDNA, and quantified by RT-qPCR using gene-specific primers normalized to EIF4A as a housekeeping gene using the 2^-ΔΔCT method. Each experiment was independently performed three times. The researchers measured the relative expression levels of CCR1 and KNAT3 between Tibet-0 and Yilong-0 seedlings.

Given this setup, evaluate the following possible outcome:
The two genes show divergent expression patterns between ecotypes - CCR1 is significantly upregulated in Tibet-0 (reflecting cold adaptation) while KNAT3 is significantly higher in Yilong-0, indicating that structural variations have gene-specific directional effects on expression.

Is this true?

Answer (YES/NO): NO